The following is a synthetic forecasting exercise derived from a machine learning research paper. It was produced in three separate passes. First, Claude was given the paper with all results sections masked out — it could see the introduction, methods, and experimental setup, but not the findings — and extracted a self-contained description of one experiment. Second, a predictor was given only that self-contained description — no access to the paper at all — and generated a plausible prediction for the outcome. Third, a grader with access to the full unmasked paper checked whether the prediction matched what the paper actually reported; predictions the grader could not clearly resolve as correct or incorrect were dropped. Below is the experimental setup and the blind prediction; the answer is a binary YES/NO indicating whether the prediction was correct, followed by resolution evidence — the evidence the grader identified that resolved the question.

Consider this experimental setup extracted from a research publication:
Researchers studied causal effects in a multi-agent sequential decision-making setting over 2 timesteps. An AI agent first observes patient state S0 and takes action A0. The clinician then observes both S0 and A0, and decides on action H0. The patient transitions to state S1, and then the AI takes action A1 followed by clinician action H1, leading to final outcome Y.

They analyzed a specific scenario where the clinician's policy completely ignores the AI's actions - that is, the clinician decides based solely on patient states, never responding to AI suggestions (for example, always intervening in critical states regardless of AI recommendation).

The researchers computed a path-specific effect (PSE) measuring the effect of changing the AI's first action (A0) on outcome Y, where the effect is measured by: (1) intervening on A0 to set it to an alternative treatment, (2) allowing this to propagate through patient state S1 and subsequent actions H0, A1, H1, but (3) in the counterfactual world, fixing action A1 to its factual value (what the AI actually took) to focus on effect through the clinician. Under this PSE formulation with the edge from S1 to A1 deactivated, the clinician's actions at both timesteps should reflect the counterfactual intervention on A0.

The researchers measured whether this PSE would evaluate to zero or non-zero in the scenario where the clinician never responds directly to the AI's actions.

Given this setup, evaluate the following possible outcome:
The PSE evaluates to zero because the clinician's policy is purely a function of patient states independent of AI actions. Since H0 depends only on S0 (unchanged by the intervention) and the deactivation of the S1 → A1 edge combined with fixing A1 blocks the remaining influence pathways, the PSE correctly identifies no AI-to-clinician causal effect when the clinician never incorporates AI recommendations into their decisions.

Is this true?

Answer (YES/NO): NO